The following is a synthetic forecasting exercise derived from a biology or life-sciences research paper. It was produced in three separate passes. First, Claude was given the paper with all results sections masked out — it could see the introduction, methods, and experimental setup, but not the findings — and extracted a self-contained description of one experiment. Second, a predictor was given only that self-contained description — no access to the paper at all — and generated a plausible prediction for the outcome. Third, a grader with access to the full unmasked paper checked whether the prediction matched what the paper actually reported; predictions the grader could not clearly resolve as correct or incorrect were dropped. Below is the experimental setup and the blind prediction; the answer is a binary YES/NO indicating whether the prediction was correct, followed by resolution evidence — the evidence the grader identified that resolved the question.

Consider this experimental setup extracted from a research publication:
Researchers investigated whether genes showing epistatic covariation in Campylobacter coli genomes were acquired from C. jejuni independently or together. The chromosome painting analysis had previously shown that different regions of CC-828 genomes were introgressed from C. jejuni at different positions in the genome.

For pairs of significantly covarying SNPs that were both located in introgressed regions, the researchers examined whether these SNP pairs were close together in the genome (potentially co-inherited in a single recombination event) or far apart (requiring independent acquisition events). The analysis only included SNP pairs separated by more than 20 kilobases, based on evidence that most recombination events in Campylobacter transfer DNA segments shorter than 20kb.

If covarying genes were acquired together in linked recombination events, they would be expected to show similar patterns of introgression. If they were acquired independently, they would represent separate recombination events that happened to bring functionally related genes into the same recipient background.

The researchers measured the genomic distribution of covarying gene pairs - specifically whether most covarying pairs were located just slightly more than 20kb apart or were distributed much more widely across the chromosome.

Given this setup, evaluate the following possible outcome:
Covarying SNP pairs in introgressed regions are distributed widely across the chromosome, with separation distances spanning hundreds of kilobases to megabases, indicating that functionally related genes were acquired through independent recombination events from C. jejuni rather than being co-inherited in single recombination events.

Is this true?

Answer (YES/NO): YES